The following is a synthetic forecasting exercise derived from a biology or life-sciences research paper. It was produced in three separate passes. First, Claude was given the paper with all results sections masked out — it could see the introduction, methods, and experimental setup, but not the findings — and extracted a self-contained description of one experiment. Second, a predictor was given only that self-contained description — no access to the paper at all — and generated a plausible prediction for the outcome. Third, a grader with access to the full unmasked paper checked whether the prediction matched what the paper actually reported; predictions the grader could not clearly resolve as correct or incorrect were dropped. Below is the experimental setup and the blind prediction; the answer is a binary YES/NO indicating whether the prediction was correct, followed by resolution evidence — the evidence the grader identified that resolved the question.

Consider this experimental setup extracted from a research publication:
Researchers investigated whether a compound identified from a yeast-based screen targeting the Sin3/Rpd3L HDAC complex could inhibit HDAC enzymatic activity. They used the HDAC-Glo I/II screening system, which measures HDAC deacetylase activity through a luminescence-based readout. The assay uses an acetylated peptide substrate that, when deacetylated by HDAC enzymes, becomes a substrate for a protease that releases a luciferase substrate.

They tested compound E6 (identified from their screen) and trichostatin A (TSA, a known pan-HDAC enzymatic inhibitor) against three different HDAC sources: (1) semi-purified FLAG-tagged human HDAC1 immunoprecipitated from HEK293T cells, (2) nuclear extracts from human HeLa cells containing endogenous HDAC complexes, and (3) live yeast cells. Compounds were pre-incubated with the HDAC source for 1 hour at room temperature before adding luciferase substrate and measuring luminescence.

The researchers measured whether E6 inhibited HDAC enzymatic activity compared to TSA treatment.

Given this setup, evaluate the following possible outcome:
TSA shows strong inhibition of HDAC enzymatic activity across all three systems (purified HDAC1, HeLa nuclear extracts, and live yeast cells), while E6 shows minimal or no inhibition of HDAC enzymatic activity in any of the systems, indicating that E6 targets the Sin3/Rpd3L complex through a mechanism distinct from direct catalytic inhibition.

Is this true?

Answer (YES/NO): YES